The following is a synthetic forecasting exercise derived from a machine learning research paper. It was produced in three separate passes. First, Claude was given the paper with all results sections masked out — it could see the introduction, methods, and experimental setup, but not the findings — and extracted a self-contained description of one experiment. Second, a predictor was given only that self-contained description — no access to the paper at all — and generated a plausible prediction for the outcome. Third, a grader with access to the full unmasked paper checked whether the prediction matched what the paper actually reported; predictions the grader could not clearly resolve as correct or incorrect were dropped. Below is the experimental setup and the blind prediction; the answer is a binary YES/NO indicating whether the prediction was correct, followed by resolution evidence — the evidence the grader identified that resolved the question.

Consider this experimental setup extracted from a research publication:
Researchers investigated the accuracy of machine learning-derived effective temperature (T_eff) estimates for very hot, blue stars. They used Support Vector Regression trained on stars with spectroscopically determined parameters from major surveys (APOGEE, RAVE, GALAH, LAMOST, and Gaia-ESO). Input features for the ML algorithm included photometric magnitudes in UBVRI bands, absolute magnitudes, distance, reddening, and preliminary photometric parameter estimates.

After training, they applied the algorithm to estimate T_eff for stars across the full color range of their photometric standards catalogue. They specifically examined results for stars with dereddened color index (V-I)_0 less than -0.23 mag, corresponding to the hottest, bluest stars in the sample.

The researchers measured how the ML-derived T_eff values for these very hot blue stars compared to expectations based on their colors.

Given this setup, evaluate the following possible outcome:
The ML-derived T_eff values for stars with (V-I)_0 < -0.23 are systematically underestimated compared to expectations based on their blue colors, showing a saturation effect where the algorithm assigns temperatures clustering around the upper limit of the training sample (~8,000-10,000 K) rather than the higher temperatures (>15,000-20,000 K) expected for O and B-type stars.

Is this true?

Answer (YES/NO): YES